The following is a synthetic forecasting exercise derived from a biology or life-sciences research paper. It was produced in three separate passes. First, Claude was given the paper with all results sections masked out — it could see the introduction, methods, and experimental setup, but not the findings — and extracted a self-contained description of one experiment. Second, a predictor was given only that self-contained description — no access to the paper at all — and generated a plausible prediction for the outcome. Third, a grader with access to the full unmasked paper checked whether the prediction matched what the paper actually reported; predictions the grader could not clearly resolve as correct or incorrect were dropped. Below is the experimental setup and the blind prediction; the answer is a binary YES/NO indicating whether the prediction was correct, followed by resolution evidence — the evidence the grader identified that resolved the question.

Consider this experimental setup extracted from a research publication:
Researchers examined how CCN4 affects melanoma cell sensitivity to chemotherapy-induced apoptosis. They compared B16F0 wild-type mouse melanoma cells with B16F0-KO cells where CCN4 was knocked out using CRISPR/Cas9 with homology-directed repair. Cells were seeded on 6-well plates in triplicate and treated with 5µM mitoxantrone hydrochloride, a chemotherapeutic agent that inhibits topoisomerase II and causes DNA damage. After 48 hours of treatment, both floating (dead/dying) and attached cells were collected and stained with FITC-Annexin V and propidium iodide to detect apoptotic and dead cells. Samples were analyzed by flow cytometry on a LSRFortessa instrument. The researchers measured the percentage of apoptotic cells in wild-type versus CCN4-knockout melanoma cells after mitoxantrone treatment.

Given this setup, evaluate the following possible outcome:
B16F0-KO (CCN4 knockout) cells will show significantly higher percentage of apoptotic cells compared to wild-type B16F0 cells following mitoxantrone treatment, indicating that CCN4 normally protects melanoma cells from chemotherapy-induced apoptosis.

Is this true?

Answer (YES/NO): YES